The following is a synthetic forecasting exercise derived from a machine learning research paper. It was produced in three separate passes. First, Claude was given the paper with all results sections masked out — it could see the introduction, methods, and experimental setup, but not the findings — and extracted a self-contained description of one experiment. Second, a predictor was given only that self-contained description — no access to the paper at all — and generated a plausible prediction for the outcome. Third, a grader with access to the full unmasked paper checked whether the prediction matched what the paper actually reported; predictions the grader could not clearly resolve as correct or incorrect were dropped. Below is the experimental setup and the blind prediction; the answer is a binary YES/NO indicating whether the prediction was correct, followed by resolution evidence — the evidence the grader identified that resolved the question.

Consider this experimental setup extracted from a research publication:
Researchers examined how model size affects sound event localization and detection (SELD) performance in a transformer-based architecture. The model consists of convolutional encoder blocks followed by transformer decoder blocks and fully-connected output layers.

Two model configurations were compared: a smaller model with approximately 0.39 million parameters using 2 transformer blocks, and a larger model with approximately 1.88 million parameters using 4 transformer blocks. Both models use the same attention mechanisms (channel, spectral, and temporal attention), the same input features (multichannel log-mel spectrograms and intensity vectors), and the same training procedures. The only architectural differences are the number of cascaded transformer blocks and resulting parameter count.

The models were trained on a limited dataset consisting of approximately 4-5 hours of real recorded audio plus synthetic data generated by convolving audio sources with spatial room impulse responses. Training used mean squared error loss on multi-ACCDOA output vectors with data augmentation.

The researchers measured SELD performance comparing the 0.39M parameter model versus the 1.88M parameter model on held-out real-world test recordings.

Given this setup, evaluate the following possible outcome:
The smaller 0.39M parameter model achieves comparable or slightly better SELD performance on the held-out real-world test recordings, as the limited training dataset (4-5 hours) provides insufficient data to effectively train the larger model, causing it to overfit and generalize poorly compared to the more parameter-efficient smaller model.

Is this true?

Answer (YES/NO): NO